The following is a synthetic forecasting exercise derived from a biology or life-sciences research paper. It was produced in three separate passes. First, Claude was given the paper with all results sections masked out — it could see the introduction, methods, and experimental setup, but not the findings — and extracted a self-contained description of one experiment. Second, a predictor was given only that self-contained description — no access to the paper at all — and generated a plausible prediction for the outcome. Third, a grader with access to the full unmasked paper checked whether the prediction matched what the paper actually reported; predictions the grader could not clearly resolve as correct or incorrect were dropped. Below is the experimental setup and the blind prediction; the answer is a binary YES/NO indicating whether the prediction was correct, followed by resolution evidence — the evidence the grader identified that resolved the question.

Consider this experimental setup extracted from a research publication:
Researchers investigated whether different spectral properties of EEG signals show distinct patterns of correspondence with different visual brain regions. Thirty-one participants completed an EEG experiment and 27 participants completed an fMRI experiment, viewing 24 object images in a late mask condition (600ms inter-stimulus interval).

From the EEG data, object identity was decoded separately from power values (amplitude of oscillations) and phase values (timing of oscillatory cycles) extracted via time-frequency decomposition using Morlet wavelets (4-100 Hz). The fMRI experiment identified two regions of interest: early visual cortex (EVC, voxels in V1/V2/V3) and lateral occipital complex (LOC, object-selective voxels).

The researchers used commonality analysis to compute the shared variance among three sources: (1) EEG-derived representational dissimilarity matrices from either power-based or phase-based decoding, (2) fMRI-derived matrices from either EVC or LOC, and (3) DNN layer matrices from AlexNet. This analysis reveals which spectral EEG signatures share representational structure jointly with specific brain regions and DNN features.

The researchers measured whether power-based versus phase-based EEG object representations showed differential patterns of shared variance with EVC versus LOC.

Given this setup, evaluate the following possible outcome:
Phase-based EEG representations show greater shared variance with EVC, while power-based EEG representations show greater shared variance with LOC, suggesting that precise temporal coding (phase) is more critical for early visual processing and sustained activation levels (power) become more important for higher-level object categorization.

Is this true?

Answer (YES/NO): NO